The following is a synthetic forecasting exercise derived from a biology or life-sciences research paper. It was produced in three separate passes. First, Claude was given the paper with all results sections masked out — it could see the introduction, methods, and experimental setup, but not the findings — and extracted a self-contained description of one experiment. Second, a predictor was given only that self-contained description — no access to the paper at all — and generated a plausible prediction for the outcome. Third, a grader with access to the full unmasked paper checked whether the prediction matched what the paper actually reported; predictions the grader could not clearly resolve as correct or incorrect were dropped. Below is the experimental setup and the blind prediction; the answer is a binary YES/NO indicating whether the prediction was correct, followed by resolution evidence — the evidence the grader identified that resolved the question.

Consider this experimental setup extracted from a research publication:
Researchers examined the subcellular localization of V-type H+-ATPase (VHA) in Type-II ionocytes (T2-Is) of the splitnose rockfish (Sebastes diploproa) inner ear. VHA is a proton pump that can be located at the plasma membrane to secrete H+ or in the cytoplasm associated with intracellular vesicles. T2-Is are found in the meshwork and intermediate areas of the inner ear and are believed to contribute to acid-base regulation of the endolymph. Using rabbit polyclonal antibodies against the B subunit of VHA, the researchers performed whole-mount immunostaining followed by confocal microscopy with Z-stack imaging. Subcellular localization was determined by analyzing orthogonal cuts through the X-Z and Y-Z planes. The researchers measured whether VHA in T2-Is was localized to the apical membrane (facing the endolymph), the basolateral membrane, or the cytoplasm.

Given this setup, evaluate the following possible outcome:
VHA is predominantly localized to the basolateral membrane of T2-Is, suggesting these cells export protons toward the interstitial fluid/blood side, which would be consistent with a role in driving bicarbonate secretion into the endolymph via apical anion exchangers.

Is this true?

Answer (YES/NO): NO